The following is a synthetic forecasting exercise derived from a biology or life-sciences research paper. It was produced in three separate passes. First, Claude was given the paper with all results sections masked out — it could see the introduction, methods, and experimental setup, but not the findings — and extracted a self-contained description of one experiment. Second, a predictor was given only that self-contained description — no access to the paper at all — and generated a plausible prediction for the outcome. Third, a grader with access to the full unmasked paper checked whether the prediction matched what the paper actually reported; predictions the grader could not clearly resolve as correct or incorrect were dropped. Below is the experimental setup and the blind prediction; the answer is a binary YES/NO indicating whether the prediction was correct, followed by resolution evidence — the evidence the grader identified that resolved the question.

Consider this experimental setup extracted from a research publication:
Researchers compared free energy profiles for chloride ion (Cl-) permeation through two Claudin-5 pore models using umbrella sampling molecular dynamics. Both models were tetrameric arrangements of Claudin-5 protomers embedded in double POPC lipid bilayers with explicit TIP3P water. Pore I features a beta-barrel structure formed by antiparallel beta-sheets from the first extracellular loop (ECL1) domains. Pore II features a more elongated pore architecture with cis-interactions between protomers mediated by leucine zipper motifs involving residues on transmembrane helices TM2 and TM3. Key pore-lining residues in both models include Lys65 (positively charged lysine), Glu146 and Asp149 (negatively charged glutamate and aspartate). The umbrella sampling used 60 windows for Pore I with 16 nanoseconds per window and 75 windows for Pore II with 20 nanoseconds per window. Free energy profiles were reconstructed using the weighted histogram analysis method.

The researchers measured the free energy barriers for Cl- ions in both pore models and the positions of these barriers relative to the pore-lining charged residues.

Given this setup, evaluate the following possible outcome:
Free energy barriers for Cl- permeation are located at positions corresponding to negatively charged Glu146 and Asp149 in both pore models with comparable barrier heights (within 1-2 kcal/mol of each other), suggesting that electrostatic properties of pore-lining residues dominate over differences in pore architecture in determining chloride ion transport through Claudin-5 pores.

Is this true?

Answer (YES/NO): NO